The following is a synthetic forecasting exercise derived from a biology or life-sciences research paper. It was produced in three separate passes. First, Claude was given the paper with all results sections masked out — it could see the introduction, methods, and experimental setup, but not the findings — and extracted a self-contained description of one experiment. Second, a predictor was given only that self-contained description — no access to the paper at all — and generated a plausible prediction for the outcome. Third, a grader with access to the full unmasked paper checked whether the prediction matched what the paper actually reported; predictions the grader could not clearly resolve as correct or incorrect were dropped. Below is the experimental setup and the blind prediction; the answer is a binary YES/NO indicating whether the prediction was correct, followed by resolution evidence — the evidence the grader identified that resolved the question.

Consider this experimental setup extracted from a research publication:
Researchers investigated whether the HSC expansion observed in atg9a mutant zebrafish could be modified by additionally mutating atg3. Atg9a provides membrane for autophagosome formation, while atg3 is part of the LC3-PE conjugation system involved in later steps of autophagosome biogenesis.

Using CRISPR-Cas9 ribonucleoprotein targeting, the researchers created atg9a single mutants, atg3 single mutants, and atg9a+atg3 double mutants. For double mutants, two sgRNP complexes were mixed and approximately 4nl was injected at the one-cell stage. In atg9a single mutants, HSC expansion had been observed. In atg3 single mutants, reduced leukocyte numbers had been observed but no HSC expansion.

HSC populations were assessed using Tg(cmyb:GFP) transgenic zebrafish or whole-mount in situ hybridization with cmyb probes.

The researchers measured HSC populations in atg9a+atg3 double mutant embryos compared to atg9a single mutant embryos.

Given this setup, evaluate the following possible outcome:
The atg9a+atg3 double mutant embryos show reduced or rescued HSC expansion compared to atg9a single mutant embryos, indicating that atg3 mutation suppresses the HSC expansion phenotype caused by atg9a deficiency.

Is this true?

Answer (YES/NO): YES